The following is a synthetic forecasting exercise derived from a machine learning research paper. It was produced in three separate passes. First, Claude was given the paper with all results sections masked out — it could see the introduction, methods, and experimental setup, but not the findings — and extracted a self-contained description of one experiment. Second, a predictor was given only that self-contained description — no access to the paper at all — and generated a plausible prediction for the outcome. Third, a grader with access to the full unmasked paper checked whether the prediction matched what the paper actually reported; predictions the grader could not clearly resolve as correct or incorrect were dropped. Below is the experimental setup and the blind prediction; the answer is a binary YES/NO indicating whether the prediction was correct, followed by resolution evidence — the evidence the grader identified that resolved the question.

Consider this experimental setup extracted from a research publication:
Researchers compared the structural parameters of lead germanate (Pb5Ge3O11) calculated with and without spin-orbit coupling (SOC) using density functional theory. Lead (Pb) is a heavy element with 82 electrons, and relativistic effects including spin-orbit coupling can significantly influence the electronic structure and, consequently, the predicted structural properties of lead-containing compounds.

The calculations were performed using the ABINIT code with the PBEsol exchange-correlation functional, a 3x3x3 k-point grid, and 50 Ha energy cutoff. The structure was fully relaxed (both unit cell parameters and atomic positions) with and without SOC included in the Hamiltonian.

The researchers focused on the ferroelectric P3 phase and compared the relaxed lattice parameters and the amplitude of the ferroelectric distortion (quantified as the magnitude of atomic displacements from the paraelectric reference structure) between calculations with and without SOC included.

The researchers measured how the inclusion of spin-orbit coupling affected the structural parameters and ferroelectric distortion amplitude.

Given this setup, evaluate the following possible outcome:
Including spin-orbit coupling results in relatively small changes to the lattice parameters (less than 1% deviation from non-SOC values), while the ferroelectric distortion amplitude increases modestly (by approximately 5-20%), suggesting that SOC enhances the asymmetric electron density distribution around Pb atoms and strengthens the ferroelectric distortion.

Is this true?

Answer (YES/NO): NO